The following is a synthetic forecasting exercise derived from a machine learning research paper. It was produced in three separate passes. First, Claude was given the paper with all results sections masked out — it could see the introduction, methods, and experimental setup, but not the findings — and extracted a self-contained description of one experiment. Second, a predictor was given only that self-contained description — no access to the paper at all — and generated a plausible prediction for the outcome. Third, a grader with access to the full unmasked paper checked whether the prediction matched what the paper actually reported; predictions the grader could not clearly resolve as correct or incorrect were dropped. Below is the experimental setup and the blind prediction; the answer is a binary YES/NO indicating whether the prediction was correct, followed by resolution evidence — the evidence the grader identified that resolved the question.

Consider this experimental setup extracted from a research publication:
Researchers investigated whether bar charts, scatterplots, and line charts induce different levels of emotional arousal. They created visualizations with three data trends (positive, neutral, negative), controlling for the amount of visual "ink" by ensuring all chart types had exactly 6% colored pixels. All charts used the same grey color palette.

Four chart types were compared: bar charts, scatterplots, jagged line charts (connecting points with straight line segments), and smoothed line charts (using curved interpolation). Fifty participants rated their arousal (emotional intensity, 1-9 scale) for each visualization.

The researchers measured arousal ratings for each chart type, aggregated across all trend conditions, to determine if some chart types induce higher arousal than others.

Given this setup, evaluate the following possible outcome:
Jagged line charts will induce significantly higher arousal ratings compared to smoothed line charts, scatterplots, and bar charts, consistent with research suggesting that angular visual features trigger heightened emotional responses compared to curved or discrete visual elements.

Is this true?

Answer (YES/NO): NO